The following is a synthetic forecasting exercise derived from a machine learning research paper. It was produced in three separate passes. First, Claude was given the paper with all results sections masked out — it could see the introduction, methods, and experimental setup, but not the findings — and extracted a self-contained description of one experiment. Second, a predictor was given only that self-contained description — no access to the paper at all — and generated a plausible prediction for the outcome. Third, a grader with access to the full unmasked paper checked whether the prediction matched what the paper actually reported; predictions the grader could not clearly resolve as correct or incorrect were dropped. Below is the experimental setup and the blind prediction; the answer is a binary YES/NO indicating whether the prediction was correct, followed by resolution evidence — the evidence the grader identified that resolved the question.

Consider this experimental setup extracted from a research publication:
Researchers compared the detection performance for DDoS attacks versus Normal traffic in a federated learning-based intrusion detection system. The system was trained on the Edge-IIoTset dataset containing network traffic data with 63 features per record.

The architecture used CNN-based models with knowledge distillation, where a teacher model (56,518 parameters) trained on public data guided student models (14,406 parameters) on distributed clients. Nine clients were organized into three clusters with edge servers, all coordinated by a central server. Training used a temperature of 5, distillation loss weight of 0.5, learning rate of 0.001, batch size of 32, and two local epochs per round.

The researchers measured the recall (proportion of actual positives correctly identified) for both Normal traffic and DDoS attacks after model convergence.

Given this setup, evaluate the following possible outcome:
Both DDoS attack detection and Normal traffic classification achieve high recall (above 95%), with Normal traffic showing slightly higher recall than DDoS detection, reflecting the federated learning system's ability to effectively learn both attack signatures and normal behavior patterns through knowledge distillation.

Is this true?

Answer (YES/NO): NO